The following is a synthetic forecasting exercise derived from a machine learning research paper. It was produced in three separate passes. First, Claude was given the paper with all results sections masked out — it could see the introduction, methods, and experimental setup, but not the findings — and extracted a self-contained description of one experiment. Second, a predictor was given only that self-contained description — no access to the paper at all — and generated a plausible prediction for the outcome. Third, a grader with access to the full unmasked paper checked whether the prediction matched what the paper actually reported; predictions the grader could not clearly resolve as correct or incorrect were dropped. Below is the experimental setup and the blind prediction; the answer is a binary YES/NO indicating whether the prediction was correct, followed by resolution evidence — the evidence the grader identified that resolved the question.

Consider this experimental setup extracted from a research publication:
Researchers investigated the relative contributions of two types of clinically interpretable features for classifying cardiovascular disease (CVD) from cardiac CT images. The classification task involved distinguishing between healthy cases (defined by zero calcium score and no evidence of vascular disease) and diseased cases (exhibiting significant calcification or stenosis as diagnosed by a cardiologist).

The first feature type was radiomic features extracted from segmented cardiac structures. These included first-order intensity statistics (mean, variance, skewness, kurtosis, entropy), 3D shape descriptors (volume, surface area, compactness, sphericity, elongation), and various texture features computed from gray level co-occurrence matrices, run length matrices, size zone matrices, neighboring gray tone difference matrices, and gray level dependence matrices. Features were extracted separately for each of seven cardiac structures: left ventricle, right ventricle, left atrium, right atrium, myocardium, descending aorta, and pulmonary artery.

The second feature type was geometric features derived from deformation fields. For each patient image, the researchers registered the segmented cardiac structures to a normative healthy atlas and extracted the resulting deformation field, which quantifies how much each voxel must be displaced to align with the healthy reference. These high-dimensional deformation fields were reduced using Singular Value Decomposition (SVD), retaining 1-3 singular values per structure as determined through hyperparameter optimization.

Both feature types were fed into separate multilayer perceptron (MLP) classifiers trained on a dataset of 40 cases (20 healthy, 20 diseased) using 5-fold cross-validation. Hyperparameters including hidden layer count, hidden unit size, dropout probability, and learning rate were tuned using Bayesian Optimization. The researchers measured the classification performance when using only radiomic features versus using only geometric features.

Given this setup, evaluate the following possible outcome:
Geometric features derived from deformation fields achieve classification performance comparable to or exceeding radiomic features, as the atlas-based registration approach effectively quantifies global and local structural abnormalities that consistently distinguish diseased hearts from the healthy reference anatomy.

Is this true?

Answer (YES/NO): NO